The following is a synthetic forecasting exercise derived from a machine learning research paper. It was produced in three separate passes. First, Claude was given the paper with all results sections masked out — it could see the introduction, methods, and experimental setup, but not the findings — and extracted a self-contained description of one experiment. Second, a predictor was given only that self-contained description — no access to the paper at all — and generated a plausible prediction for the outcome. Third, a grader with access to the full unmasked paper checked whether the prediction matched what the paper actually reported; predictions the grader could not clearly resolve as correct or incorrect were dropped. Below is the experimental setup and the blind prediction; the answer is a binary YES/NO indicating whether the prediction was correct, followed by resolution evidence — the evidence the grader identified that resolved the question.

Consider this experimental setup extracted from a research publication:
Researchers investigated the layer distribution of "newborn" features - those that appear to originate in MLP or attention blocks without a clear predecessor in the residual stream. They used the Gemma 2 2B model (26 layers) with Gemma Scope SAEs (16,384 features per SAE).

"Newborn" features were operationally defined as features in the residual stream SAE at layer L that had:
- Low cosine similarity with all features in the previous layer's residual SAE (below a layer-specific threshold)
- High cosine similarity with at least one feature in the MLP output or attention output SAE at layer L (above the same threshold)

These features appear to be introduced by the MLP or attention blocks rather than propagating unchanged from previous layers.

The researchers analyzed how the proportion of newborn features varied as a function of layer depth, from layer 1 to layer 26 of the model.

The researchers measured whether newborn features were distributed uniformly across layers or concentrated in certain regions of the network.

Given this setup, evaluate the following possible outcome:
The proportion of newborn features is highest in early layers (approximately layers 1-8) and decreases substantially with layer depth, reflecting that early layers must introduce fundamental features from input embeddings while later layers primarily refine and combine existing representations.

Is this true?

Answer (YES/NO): NO